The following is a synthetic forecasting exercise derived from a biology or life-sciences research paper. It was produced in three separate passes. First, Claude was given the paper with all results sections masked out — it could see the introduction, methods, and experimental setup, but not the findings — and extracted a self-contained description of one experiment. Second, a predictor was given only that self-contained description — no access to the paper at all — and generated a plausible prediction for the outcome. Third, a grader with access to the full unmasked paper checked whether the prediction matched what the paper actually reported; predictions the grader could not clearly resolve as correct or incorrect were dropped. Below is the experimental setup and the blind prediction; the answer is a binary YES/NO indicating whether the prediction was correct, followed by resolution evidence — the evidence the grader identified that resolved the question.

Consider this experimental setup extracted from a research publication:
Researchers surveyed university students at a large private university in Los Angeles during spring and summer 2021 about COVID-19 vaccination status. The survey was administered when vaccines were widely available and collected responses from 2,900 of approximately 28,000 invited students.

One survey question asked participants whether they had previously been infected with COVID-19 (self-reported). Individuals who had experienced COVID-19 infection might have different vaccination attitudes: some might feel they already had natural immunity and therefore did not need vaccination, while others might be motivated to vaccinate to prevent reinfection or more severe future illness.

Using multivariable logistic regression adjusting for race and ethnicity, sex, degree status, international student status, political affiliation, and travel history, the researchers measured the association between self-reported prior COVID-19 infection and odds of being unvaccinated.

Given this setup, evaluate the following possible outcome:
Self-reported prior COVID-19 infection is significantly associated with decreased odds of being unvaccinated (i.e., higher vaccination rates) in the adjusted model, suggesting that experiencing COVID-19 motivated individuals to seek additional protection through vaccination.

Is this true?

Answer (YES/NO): NO